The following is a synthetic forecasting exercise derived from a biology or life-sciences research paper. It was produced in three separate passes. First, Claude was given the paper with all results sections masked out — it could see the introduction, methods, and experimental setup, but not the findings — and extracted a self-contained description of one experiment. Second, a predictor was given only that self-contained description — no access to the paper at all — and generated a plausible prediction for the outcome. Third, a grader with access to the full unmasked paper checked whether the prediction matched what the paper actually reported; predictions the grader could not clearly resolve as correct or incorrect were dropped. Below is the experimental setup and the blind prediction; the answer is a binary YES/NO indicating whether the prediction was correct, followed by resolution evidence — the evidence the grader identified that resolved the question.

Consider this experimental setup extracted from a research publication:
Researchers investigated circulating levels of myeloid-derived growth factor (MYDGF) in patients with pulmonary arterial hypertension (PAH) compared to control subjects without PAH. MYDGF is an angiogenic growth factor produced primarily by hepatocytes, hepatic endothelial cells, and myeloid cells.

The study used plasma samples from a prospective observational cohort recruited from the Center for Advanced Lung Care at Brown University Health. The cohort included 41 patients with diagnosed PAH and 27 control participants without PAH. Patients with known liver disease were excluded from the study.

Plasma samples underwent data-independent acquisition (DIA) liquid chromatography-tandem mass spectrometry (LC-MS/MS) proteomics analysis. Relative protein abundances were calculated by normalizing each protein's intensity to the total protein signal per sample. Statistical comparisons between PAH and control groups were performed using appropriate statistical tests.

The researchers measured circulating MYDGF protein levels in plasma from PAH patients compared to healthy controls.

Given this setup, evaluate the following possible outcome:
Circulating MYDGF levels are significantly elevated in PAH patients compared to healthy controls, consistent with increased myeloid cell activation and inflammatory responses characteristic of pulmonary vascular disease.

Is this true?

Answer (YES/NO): YES